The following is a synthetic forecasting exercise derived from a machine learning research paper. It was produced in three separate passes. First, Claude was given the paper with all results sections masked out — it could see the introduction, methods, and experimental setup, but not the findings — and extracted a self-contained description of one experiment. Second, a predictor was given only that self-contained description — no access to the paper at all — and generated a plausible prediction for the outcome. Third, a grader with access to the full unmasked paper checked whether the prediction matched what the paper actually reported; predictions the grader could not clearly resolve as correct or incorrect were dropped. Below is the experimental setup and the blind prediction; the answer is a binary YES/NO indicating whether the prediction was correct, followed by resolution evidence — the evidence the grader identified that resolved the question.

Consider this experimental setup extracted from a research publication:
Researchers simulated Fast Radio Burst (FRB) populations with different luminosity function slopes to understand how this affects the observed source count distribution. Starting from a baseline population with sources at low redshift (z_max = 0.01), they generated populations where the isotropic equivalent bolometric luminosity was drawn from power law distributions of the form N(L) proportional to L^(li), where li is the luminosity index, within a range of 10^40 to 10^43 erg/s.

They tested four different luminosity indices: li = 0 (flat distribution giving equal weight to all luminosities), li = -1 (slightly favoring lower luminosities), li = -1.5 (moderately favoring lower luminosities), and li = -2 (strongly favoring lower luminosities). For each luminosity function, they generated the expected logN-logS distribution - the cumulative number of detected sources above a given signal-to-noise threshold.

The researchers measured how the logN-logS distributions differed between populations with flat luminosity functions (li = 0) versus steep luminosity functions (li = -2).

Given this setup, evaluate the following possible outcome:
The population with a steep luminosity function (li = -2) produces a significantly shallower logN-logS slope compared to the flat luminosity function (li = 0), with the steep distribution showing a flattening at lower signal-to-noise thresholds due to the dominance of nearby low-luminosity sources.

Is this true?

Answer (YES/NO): NO